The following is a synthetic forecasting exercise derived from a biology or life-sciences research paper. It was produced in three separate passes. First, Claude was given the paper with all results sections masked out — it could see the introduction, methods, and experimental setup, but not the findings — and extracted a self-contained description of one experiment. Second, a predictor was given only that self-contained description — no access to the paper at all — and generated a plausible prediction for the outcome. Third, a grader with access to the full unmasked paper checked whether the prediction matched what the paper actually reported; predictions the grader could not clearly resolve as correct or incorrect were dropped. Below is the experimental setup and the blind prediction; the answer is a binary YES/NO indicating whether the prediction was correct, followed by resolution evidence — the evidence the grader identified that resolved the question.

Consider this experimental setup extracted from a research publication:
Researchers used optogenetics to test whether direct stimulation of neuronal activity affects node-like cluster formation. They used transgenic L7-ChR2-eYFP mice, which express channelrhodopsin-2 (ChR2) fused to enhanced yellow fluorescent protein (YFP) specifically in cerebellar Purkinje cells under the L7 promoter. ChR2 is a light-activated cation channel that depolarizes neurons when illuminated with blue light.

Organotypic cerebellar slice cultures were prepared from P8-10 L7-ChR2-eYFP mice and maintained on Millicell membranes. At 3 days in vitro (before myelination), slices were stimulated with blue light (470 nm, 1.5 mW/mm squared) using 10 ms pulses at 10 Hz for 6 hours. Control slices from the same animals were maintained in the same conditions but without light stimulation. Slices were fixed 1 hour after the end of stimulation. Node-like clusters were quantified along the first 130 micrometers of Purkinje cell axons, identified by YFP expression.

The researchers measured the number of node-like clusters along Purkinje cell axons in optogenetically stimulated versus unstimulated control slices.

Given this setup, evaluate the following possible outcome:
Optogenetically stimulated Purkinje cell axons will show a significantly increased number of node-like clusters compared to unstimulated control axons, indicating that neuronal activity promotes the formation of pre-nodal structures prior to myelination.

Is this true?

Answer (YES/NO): YES